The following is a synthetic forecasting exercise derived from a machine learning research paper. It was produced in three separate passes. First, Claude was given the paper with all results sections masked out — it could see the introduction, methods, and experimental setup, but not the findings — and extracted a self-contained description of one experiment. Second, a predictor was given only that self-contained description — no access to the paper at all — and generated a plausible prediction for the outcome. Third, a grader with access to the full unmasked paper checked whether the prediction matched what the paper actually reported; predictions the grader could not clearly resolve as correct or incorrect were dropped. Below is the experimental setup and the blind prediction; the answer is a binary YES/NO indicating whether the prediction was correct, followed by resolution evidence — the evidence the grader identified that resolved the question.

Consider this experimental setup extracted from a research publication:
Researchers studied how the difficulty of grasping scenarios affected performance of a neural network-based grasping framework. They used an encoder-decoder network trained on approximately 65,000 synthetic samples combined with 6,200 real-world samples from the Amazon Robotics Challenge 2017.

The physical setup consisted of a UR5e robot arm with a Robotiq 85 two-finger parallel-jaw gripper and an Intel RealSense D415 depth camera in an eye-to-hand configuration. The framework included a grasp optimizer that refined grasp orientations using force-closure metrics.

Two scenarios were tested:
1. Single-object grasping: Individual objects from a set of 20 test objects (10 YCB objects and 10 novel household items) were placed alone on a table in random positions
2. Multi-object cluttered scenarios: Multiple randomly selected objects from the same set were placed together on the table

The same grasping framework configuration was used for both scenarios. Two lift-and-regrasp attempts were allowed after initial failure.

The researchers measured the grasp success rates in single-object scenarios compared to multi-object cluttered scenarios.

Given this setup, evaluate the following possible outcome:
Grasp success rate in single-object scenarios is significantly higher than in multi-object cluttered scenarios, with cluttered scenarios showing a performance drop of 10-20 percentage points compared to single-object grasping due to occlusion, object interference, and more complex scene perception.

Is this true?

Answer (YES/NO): NO